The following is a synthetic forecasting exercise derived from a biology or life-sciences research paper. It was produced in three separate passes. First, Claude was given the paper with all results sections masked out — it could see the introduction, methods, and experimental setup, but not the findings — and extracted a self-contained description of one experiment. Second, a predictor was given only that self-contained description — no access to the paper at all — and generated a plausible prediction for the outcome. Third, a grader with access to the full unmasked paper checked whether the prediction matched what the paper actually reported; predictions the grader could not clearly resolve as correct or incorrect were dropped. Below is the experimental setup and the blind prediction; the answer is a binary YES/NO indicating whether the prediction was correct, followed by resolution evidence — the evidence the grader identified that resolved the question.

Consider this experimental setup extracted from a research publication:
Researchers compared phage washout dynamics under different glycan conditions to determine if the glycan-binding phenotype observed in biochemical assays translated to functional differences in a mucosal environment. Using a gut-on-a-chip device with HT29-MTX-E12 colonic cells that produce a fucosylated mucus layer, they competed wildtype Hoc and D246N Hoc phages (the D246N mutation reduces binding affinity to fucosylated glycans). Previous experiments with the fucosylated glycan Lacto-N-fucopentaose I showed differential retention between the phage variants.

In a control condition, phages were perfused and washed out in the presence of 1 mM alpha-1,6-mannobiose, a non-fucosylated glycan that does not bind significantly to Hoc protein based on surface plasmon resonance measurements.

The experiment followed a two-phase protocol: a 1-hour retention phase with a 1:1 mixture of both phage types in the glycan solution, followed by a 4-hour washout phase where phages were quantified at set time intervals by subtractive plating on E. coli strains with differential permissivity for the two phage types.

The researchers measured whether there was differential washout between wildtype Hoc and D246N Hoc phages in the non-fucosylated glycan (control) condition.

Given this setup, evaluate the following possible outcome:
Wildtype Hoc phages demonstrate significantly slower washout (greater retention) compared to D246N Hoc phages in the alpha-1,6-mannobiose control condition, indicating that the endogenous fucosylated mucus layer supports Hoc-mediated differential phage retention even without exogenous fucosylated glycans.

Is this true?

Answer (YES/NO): NO